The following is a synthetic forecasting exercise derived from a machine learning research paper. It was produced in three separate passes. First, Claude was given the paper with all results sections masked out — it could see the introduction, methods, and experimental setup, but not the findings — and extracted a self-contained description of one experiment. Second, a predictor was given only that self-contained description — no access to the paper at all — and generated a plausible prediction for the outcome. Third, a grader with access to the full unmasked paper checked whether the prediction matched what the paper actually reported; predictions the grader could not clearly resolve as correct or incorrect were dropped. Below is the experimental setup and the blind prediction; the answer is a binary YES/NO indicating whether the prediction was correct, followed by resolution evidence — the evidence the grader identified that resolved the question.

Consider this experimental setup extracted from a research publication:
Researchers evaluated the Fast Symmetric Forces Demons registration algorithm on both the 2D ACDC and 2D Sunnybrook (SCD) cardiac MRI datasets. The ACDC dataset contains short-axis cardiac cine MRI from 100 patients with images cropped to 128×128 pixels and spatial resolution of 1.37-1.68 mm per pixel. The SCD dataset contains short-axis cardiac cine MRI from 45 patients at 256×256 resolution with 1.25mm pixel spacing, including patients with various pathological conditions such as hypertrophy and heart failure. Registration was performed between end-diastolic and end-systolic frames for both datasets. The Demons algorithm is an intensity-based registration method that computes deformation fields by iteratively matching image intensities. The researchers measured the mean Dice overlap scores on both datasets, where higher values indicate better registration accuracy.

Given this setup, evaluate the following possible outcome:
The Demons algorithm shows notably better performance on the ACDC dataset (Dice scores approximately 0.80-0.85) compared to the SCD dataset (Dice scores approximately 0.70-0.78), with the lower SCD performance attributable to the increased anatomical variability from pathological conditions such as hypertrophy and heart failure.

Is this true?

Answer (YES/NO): NO